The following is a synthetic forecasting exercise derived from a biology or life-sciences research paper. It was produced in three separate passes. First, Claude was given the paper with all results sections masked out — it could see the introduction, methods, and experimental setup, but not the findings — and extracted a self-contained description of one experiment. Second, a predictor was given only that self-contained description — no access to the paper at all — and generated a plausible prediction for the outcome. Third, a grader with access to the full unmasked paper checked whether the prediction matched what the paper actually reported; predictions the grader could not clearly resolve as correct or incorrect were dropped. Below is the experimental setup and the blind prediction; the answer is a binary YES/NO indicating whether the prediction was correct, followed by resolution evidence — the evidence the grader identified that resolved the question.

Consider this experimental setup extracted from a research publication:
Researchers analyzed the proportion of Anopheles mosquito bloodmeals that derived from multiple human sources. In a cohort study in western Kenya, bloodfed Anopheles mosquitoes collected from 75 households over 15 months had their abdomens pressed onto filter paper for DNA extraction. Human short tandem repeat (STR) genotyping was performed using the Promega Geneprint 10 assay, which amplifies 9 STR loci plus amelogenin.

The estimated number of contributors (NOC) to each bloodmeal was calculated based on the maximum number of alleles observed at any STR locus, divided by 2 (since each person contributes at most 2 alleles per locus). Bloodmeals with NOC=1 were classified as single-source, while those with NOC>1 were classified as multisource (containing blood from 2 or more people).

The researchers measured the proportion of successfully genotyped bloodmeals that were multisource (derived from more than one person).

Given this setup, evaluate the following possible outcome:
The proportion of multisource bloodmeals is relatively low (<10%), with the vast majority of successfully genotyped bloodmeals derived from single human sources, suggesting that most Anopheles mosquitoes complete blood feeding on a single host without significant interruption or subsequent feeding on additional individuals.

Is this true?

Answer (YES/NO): NO